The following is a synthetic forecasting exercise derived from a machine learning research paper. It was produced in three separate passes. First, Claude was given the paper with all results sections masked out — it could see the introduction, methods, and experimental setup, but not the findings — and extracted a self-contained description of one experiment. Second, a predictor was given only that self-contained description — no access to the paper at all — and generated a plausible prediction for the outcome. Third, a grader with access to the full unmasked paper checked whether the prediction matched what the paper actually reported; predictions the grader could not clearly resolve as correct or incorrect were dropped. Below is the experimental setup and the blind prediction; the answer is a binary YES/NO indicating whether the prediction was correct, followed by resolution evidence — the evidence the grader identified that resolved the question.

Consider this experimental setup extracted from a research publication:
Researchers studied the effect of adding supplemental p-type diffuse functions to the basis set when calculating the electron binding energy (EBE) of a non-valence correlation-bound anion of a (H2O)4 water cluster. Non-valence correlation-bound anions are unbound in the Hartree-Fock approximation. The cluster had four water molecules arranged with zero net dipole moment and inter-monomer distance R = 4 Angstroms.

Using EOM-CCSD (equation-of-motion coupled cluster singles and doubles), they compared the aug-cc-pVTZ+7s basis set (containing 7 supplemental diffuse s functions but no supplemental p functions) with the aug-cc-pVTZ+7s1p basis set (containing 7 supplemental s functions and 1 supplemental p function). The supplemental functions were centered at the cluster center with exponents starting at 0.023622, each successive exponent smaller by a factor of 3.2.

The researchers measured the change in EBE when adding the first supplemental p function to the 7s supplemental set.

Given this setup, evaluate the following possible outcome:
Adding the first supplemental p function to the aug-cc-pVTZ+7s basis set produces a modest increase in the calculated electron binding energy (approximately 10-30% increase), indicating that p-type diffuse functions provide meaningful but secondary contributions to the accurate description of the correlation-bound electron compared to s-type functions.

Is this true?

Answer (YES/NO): NO